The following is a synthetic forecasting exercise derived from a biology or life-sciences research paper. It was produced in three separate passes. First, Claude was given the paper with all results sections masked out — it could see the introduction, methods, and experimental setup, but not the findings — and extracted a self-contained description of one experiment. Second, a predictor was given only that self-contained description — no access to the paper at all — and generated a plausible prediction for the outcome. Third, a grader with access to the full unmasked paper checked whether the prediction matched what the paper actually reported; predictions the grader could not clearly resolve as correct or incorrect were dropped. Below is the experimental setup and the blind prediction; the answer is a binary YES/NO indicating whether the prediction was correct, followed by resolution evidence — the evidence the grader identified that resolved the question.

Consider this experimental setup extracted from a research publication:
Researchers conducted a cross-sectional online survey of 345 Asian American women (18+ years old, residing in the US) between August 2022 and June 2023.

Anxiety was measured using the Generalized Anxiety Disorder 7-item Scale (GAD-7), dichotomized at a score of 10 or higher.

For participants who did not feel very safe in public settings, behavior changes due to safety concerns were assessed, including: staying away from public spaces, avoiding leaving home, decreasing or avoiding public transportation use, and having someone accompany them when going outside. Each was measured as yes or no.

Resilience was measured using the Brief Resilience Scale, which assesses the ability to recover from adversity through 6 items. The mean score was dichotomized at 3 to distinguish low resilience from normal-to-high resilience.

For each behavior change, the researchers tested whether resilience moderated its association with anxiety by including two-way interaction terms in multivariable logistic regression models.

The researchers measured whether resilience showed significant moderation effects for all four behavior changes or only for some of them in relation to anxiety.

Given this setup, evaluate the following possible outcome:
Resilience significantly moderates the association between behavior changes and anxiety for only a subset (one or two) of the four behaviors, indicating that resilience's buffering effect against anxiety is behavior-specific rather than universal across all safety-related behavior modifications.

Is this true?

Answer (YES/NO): NO